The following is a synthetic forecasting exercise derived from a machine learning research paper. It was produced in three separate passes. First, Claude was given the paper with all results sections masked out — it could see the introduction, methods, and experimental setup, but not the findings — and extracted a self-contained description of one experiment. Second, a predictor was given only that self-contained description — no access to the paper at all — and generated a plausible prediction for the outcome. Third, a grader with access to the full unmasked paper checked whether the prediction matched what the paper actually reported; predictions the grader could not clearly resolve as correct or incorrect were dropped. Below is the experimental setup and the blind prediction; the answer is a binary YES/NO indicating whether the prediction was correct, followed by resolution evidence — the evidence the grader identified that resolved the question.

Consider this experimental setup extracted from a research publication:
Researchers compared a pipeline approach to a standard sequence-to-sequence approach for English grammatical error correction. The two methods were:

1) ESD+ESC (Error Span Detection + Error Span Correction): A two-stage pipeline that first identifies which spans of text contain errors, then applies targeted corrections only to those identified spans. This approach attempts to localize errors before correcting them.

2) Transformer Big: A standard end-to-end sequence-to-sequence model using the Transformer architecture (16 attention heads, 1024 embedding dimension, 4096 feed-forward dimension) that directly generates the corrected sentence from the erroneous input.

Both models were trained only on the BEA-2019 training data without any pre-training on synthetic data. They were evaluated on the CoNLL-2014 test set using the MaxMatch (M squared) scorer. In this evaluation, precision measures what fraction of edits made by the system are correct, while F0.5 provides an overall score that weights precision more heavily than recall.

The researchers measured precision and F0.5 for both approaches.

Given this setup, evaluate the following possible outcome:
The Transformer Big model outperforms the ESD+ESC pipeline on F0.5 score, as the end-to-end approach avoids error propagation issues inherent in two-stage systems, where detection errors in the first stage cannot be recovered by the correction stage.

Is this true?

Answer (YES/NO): YES